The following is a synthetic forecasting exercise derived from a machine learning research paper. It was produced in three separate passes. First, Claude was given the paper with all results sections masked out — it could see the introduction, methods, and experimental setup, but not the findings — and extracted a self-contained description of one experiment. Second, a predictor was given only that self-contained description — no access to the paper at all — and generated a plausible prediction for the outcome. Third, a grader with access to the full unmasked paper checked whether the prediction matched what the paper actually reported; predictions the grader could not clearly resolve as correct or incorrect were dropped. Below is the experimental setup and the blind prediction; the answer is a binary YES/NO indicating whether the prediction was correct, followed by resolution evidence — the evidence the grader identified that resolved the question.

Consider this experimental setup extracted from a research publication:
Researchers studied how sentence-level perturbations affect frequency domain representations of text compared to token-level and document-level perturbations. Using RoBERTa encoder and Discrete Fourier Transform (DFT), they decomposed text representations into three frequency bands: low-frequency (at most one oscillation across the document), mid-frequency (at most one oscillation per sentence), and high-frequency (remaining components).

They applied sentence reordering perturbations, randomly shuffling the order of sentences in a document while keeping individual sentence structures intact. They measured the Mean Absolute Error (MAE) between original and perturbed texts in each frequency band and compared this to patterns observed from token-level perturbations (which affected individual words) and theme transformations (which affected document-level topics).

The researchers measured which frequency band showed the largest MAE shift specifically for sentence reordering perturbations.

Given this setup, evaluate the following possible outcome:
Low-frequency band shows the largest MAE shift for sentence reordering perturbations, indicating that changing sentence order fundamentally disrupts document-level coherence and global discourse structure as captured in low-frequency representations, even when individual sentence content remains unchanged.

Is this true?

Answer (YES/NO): NO